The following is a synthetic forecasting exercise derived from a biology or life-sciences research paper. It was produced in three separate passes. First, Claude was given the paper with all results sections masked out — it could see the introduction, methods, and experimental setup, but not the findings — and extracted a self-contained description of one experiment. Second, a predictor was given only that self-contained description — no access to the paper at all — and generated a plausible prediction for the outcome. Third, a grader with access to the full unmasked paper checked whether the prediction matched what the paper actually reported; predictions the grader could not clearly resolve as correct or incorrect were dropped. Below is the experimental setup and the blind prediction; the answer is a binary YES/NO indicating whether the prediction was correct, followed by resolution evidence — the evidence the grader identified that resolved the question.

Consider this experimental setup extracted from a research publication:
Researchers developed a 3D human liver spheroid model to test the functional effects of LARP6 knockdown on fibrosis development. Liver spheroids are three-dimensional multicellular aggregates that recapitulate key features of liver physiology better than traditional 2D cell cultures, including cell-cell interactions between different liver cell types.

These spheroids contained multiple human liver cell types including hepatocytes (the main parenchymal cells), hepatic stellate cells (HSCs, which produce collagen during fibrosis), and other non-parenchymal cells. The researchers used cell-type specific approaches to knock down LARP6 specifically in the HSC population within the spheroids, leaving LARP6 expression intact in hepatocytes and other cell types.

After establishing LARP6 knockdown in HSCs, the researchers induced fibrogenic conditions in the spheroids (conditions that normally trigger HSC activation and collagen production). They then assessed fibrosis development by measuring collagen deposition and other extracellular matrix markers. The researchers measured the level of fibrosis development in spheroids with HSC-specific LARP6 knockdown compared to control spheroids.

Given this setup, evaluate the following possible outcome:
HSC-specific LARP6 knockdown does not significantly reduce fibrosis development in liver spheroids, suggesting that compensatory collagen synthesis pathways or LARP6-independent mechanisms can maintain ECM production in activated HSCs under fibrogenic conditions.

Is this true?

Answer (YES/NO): NO